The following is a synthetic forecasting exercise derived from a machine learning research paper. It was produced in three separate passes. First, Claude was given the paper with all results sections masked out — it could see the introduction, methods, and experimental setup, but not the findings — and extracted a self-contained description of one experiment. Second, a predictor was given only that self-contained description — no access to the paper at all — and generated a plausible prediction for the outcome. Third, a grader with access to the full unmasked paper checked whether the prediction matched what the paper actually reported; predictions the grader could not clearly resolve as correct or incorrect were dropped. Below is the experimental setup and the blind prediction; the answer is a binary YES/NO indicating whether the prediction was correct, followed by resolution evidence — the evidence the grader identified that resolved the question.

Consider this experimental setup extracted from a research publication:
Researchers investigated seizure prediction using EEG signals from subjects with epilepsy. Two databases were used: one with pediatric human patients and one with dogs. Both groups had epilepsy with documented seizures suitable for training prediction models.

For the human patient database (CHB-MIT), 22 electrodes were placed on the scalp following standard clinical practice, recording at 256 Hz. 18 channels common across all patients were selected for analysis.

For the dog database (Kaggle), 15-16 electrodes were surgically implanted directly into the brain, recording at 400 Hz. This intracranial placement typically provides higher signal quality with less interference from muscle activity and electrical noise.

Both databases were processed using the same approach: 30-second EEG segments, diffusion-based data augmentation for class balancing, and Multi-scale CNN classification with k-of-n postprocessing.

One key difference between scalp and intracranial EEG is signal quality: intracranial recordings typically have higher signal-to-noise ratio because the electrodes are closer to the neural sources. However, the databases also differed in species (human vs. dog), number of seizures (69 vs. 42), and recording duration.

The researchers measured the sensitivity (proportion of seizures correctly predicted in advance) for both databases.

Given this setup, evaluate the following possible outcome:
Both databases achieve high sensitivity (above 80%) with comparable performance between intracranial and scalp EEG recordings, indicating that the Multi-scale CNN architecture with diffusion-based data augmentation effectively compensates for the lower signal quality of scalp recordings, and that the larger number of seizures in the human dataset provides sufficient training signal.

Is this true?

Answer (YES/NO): YES